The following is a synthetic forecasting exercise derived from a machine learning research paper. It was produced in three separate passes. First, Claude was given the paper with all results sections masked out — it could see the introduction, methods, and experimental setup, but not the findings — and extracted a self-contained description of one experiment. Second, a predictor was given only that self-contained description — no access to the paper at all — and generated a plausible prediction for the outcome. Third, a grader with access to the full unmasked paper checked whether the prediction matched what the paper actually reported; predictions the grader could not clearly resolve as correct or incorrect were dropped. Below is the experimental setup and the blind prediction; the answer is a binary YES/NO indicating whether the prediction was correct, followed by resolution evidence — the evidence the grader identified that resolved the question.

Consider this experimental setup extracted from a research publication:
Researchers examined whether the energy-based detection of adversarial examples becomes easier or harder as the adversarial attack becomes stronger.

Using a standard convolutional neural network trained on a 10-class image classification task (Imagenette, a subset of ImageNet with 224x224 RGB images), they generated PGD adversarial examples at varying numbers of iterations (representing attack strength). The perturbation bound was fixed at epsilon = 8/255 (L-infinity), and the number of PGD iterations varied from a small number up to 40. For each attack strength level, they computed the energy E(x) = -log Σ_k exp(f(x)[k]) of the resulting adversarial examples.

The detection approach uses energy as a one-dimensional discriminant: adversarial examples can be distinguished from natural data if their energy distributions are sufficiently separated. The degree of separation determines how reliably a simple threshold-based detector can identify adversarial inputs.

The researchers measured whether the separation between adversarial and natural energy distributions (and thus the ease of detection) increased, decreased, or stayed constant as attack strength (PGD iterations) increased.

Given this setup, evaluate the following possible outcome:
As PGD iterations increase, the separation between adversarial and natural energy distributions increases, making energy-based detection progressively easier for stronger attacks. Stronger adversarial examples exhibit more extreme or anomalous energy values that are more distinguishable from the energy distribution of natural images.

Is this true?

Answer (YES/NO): YES